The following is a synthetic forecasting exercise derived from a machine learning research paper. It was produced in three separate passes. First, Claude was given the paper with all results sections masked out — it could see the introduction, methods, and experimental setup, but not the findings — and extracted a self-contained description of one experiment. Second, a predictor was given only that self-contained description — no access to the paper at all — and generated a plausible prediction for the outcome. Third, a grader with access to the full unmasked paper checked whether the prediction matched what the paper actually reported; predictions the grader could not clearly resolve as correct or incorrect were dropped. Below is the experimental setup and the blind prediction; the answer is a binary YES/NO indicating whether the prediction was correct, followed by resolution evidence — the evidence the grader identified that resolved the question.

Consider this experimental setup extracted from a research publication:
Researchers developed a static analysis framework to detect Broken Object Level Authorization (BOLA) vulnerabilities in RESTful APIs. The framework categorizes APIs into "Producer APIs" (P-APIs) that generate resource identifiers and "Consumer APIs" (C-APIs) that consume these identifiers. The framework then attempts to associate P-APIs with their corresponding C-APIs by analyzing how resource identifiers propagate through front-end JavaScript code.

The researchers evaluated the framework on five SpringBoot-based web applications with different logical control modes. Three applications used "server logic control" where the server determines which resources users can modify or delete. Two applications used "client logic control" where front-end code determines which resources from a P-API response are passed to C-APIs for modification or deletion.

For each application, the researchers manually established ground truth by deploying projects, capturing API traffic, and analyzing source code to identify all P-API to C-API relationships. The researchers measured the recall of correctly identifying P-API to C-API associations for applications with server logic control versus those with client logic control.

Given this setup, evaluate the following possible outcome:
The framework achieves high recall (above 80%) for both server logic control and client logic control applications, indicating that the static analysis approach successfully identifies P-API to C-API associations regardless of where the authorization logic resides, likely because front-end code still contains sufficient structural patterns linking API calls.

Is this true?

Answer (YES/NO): NO